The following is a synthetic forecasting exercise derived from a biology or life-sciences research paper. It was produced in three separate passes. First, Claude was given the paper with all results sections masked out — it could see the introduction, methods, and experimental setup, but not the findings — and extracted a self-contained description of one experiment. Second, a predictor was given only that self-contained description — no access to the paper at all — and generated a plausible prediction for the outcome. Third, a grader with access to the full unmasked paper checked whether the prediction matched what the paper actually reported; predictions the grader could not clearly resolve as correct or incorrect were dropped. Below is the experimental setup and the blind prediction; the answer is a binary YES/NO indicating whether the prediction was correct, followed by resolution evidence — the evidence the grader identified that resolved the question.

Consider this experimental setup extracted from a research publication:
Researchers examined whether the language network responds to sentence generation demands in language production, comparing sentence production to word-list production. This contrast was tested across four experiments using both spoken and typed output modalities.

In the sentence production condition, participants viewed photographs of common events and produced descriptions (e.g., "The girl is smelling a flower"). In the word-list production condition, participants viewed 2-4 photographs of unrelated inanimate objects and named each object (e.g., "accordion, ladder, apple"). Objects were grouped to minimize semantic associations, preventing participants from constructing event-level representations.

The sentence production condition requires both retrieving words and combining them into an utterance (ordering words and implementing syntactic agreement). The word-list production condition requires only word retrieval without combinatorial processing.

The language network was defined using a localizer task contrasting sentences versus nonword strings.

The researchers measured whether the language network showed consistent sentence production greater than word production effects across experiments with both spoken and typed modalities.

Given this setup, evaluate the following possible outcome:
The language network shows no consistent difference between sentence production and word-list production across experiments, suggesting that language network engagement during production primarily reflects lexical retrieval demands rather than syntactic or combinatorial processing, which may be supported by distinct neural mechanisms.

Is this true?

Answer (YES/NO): NO